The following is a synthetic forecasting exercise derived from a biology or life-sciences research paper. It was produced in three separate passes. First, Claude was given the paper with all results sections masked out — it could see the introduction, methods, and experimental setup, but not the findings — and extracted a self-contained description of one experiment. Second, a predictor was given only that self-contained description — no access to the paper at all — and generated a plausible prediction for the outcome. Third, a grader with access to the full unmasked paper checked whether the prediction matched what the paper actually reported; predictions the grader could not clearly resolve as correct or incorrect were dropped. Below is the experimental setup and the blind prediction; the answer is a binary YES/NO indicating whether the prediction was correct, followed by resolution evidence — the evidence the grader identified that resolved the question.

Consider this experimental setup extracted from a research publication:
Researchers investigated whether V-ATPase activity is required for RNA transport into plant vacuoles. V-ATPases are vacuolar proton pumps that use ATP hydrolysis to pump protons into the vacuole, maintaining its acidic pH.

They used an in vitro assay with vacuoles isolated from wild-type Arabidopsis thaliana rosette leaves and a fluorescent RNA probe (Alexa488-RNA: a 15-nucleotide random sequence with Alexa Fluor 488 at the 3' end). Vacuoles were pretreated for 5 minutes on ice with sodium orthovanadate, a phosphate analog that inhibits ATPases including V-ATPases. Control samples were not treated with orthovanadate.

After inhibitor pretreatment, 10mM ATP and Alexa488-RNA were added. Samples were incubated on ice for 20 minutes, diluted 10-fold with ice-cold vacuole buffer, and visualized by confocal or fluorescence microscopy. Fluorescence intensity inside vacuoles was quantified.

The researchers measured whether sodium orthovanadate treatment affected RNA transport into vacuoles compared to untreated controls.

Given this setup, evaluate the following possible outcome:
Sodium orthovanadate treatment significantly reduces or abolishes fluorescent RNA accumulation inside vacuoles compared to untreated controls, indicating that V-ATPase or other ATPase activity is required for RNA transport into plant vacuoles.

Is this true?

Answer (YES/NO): NO